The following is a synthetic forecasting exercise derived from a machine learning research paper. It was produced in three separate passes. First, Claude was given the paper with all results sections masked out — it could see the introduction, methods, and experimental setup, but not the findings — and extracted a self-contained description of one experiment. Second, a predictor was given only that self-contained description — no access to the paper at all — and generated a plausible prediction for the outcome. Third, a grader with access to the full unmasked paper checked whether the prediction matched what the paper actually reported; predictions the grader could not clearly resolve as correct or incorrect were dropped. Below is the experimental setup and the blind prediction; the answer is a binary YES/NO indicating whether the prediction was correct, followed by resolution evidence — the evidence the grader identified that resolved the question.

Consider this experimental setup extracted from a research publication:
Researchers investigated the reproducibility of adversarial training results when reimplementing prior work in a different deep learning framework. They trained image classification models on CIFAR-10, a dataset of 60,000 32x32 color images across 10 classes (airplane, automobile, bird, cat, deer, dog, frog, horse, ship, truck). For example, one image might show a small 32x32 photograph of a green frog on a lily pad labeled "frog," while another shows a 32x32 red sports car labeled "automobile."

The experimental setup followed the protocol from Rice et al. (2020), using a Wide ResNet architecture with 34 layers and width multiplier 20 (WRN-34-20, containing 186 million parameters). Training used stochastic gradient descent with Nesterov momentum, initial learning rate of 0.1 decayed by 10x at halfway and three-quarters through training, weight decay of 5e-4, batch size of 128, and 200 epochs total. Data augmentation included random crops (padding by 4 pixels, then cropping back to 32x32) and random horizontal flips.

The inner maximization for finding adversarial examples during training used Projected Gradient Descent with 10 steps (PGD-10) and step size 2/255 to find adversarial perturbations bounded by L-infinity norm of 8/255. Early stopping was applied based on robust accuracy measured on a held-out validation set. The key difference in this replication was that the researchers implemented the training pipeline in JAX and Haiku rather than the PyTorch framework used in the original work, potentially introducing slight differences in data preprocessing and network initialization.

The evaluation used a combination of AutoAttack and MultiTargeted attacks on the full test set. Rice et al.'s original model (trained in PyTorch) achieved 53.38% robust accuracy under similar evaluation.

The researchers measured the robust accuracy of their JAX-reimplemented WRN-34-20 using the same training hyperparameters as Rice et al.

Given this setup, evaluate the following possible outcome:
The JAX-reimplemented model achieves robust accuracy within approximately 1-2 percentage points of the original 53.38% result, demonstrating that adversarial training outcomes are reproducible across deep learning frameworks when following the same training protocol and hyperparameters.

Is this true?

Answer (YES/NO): YES